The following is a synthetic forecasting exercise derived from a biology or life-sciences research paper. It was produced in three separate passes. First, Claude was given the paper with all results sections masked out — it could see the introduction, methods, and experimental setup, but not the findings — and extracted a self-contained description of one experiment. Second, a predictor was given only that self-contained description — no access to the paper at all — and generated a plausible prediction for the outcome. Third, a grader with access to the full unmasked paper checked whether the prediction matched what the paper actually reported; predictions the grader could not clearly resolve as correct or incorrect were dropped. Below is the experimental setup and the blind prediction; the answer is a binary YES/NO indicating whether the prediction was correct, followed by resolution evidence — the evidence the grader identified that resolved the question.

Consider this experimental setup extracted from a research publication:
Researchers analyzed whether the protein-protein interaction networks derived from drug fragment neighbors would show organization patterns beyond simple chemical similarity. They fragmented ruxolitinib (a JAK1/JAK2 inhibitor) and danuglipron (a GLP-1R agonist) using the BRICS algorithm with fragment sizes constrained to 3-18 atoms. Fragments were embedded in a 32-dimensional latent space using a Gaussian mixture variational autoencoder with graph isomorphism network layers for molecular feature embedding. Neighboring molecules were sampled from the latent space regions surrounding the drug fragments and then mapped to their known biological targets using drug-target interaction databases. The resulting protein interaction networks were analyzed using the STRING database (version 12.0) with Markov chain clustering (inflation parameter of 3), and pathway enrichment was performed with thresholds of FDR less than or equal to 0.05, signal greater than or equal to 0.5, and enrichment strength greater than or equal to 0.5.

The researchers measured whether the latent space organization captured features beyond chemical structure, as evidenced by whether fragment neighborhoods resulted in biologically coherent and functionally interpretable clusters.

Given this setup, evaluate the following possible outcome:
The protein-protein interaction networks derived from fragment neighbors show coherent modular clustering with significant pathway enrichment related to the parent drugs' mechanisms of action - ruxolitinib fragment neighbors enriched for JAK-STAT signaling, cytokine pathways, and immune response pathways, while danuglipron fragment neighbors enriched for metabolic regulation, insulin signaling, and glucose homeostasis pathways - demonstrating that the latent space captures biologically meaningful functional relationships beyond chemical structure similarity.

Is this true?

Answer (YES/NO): NO